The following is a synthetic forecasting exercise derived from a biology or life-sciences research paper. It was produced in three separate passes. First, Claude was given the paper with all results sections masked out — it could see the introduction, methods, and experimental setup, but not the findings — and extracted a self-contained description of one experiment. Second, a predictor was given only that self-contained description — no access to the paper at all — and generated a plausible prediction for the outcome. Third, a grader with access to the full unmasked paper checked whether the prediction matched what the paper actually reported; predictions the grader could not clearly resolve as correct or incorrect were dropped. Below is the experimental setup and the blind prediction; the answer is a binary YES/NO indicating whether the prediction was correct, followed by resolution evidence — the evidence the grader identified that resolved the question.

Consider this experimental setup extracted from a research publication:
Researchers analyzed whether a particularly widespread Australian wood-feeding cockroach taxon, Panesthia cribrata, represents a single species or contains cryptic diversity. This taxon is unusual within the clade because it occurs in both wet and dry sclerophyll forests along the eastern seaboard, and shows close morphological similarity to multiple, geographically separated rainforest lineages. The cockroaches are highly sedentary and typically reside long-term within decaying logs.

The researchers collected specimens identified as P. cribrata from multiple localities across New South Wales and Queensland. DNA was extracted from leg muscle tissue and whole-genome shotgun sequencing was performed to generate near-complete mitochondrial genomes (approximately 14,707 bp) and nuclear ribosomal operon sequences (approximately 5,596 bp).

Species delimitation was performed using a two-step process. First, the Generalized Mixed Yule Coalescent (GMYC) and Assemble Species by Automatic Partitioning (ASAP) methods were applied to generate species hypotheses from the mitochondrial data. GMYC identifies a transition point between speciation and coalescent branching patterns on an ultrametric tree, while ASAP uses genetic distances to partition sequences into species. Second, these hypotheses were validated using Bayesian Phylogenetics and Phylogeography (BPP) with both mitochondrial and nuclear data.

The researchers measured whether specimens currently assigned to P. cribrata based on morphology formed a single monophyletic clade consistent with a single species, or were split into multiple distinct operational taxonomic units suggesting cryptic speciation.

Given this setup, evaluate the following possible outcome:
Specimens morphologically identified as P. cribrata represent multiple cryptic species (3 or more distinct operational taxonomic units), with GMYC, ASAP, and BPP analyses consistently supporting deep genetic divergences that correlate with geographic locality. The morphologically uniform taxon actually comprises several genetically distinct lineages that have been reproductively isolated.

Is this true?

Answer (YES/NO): NO